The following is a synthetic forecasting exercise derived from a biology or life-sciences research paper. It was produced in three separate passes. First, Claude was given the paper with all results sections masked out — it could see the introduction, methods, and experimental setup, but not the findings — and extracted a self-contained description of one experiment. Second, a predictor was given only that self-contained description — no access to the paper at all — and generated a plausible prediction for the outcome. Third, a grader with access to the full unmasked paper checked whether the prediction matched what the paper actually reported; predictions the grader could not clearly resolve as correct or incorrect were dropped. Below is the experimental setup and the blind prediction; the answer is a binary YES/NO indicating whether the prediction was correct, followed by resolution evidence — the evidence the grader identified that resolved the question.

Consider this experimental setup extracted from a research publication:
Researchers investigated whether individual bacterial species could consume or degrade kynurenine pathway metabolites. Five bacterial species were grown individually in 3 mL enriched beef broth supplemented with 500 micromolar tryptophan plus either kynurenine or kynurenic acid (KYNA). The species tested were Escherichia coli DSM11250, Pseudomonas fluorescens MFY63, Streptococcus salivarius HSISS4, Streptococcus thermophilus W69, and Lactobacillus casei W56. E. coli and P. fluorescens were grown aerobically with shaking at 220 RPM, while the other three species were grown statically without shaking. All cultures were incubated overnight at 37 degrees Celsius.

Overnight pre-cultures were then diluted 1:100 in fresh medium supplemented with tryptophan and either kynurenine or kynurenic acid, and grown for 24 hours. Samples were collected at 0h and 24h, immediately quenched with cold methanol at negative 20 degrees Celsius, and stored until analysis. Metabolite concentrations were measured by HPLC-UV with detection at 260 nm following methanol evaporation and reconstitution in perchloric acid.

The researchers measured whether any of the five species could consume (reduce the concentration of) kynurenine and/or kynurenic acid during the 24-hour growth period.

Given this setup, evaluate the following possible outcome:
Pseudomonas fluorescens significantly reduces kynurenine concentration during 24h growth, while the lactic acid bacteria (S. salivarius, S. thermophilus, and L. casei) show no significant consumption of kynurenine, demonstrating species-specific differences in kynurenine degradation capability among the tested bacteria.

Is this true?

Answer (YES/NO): NO